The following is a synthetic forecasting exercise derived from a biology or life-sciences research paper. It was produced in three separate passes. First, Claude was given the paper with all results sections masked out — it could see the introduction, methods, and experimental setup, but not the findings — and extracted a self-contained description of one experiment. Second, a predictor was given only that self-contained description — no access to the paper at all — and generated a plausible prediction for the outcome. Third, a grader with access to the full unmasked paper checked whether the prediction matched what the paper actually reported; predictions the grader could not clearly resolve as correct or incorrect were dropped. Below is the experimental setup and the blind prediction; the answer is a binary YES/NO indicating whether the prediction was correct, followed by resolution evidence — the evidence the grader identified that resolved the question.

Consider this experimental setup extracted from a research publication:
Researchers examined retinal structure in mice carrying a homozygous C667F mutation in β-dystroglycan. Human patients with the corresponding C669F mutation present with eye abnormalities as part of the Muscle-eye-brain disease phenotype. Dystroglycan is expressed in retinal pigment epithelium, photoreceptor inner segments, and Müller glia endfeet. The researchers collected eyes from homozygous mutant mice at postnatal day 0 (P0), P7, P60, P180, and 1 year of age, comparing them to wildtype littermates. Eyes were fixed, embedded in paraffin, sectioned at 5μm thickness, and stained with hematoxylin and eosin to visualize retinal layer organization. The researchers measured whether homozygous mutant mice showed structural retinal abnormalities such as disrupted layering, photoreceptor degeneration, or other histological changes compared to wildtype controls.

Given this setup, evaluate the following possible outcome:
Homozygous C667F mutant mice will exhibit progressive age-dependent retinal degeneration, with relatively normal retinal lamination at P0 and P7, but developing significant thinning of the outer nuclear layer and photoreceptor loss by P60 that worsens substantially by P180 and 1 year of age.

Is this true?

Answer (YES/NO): NO